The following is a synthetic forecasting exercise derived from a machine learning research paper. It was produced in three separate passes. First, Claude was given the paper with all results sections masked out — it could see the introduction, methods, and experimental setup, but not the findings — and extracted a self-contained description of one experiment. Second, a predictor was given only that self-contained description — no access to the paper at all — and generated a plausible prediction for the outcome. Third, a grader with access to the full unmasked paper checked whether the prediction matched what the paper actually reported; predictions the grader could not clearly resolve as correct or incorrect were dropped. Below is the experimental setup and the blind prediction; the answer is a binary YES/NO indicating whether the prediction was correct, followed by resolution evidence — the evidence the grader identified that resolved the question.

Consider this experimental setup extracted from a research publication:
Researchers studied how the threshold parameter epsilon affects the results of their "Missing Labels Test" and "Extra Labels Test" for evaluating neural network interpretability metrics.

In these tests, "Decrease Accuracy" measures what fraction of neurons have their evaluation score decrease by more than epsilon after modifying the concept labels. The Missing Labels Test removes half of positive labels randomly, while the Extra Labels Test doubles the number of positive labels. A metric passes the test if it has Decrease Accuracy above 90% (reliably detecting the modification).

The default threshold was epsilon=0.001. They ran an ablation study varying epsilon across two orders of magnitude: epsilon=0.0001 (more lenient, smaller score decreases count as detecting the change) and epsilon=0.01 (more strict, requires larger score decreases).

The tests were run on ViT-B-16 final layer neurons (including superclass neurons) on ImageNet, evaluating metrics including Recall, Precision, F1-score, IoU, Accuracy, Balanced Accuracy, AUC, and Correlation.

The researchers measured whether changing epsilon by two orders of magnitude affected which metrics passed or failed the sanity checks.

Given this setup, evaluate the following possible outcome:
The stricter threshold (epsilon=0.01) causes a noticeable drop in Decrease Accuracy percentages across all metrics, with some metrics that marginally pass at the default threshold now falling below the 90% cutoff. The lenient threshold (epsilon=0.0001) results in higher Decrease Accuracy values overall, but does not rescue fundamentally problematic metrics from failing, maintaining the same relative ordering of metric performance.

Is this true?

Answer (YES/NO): NO